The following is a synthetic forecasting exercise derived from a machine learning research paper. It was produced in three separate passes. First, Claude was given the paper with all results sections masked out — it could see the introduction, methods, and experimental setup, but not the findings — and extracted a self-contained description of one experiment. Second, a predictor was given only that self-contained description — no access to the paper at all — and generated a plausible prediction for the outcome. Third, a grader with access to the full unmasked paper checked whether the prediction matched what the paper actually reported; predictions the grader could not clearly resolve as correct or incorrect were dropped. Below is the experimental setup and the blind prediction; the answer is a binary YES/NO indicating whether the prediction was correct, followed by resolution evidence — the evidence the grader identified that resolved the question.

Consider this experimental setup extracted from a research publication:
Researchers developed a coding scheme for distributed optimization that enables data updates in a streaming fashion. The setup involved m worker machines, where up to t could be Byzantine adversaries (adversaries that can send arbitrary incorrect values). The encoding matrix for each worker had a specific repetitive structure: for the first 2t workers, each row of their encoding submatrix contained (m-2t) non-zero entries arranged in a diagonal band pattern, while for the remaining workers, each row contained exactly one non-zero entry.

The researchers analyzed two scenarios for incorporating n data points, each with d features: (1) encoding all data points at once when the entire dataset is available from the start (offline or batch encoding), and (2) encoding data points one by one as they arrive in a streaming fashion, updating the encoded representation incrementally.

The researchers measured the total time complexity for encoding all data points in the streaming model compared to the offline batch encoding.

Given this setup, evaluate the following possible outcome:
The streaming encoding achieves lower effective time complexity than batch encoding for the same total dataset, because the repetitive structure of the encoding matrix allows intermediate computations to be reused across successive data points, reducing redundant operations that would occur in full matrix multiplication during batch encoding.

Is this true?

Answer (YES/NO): NO